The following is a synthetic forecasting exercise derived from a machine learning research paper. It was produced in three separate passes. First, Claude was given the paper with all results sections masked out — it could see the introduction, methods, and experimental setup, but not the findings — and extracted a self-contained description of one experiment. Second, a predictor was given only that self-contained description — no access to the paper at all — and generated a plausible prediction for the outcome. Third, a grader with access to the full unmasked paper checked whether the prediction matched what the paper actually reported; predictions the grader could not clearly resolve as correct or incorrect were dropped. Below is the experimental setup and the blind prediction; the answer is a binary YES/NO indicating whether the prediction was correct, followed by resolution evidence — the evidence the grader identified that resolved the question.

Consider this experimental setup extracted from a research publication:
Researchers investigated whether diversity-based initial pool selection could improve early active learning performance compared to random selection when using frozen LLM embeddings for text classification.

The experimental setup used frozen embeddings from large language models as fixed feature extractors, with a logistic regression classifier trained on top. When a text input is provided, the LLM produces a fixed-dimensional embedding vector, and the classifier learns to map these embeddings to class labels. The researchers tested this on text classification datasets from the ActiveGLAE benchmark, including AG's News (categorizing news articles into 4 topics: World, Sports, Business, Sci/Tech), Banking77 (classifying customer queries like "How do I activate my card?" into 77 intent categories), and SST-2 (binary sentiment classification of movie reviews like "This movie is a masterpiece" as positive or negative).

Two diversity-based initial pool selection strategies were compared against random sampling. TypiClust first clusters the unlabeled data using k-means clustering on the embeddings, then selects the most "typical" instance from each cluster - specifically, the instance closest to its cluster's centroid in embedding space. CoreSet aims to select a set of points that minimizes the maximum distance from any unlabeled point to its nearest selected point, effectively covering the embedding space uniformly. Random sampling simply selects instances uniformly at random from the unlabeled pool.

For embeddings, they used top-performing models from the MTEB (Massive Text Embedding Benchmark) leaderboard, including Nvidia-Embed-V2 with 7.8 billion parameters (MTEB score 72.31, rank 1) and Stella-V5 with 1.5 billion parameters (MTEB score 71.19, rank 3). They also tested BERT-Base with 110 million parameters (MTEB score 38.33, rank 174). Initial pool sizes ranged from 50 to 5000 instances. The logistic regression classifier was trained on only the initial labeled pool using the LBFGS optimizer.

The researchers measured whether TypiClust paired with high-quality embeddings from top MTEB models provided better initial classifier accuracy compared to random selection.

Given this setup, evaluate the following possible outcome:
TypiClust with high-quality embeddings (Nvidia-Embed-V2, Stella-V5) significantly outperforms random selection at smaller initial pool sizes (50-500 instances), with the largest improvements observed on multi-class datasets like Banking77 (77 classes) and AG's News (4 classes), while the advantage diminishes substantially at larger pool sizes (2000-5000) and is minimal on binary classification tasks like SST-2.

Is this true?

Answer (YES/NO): NO